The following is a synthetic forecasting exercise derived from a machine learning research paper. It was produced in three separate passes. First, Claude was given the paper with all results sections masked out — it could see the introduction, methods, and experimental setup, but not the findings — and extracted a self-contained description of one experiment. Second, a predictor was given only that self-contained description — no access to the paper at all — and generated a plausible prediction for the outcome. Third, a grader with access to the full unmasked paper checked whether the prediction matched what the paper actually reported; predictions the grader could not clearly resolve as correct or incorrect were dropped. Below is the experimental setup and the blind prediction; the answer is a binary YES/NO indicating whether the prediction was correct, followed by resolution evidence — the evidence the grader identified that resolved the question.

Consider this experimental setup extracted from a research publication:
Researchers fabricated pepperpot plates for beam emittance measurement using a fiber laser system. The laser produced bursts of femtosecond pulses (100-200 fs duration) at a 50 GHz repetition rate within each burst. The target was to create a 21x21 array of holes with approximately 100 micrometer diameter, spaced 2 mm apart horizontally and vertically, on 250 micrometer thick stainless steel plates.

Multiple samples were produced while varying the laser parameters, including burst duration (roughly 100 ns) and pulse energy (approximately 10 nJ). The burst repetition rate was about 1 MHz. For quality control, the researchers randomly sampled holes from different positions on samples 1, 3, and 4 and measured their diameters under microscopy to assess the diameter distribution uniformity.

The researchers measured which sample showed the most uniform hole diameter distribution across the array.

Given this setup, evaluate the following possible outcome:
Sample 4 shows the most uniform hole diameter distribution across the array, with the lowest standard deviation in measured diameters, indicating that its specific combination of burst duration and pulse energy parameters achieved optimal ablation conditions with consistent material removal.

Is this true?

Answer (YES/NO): YES